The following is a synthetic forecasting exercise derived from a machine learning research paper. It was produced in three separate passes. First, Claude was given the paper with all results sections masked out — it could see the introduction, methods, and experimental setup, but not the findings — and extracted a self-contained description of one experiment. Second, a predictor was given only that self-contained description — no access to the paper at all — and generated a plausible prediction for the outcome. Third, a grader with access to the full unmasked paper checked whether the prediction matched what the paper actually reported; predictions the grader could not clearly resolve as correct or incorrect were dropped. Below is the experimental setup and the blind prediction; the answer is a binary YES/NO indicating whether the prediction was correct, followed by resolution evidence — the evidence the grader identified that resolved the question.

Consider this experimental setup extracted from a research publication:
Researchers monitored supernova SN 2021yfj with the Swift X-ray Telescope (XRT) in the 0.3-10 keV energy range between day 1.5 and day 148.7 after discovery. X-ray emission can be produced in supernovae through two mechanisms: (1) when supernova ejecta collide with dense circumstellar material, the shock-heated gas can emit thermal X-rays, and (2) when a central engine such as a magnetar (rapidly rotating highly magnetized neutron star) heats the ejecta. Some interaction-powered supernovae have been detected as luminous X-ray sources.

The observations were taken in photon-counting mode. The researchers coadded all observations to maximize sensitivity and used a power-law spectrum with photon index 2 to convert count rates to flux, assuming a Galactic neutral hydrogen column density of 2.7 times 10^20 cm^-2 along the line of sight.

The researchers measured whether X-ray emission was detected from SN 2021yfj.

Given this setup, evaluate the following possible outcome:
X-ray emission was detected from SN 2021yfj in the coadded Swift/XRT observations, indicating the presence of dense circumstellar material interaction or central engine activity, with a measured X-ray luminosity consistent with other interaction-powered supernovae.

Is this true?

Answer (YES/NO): NO